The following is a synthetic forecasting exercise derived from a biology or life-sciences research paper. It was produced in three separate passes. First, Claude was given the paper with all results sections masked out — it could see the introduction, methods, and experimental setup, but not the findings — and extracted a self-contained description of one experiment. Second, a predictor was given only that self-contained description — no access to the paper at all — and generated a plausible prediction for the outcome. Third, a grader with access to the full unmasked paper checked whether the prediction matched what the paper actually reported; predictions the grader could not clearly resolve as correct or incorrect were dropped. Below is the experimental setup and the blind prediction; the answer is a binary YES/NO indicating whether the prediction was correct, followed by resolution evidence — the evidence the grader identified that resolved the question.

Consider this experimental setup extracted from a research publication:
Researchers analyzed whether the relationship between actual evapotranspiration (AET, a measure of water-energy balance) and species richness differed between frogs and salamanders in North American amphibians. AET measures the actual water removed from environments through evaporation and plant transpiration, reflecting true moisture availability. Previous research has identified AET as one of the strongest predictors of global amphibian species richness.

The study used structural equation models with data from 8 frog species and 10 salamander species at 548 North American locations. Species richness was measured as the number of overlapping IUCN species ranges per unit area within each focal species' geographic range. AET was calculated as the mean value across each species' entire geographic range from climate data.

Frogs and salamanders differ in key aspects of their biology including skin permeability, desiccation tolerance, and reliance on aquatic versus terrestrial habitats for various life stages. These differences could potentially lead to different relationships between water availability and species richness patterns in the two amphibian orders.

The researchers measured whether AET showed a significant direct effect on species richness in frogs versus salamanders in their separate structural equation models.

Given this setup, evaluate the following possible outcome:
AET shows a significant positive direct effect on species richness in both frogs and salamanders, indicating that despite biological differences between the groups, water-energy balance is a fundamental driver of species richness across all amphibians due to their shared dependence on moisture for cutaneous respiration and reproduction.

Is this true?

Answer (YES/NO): YES